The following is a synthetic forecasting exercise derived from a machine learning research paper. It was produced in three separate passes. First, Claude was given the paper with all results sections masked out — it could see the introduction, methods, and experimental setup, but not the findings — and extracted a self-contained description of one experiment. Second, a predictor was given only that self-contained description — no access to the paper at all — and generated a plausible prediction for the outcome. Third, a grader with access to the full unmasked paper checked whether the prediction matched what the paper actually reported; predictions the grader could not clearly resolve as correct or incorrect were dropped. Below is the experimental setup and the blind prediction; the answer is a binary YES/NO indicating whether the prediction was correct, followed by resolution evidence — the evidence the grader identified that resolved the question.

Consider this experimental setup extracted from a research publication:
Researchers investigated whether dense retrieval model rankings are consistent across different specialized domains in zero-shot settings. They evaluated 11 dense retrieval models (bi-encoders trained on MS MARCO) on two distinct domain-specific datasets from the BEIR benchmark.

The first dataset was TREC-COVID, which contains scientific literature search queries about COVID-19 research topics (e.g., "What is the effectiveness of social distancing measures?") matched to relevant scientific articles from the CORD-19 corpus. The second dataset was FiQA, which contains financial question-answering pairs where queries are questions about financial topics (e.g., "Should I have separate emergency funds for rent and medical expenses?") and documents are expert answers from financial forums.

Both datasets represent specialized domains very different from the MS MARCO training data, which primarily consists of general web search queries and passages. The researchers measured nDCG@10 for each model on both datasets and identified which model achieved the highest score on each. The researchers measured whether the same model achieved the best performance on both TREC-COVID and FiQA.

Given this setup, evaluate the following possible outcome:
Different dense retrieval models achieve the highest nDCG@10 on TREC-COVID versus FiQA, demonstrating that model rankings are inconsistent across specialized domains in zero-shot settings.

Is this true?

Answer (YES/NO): YES